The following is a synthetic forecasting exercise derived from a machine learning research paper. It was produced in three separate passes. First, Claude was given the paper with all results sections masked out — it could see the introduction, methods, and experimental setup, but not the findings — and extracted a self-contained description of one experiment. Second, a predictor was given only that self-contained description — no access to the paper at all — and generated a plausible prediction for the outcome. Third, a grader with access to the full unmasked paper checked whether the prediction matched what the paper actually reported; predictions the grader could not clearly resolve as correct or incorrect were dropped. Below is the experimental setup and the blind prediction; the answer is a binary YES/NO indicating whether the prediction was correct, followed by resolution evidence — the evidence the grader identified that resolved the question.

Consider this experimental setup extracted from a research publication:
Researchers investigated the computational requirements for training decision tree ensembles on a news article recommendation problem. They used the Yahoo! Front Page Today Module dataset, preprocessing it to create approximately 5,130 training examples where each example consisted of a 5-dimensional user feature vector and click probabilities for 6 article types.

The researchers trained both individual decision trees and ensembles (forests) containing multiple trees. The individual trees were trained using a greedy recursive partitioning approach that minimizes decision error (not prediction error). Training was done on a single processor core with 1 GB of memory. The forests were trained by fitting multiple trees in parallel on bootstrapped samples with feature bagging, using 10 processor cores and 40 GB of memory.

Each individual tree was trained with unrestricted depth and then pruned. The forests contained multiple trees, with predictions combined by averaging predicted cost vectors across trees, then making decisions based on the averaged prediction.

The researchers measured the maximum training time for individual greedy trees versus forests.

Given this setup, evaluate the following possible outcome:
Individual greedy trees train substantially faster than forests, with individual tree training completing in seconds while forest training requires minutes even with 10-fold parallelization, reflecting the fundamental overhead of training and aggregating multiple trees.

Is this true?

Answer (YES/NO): NO